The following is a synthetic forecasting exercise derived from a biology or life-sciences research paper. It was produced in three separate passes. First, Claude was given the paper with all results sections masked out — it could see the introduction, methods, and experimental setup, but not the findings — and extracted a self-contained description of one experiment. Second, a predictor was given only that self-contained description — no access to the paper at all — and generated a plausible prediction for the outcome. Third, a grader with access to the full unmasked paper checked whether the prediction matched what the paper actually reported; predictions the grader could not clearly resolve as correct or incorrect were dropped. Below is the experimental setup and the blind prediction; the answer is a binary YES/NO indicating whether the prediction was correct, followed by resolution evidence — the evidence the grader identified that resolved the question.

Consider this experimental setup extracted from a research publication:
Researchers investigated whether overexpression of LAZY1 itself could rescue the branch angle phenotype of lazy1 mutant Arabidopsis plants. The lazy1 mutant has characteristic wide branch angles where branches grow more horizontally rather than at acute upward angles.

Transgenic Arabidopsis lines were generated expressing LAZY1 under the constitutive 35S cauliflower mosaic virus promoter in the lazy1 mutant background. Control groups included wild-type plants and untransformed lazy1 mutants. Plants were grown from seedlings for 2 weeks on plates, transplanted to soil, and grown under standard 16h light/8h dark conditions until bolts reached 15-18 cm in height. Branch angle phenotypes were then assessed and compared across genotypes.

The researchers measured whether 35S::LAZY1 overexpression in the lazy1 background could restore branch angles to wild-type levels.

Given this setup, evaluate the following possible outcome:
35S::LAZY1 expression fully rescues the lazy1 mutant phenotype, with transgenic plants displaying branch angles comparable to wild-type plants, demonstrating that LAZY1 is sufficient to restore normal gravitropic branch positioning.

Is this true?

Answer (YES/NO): NO